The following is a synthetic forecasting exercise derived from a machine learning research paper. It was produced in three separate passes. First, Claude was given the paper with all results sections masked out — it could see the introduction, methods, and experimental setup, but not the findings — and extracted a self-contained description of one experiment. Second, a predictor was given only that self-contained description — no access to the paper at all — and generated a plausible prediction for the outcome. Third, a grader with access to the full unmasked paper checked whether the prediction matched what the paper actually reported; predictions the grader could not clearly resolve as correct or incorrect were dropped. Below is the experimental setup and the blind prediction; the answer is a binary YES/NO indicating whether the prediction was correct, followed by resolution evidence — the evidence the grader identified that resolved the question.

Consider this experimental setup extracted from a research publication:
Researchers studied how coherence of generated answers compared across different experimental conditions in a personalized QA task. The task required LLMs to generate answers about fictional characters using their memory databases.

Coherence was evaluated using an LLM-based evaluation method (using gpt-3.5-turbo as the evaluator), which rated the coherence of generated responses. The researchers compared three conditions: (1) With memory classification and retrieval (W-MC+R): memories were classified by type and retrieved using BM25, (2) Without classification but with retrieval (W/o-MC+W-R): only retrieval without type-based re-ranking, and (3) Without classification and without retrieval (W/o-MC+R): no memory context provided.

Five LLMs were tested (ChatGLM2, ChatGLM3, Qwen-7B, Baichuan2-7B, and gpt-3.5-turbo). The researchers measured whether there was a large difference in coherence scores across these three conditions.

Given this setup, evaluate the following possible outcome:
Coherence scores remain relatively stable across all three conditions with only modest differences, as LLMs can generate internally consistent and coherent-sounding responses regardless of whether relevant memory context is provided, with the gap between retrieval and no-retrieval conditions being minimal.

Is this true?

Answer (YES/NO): YES